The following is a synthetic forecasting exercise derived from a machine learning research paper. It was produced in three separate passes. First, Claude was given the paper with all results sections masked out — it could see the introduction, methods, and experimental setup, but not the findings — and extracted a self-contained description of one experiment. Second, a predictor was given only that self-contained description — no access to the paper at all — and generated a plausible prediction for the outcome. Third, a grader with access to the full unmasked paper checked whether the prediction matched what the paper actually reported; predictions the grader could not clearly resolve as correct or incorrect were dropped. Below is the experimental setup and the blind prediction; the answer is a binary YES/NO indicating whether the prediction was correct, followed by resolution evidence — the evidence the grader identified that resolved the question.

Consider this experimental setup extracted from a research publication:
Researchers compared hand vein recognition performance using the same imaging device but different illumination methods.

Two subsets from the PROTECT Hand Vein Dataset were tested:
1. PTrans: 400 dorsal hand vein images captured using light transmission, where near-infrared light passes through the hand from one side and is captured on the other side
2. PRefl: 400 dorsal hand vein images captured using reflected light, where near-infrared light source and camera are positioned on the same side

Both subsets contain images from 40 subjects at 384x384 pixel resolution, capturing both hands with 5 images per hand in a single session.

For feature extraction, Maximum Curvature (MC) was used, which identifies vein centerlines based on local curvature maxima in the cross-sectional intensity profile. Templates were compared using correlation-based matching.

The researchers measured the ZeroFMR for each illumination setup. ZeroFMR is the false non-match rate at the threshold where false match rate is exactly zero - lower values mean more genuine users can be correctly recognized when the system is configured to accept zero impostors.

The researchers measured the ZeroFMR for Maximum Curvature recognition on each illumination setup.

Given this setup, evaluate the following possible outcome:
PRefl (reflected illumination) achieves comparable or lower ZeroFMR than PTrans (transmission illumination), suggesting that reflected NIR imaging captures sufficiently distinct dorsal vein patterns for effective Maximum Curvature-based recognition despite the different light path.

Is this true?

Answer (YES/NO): YES